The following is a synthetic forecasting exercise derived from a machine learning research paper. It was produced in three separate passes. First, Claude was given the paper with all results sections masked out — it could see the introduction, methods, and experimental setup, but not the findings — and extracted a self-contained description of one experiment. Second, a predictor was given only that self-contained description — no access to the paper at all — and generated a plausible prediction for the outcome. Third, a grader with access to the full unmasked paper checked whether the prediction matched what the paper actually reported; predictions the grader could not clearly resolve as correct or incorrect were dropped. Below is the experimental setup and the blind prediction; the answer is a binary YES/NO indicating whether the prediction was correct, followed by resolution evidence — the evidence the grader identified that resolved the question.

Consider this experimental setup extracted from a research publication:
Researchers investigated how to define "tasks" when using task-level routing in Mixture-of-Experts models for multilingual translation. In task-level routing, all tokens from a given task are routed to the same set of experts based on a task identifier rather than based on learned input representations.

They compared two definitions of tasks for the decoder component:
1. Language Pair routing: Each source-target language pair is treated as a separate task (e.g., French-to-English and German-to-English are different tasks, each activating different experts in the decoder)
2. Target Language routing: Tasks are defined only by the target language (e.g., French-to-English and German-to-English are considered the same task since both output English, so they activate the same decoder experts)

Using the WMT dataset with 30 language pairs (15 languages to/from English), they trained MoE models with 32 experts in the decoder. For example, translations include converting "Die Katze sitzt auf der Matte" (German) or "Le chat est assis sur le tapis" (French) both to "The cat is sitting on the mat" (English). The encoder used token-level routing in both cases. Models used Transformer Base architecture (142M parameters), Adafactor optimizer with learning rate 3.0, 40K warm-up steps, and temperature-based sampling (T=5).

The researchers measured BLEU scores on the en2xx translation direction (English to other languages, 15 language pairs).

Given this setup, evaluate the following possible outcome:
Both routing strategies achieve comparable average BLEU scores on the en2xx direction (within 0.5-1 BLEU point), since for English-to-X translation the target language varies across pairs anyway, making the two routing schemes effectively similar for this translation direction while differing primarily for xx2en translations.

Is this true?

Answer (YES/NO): NO